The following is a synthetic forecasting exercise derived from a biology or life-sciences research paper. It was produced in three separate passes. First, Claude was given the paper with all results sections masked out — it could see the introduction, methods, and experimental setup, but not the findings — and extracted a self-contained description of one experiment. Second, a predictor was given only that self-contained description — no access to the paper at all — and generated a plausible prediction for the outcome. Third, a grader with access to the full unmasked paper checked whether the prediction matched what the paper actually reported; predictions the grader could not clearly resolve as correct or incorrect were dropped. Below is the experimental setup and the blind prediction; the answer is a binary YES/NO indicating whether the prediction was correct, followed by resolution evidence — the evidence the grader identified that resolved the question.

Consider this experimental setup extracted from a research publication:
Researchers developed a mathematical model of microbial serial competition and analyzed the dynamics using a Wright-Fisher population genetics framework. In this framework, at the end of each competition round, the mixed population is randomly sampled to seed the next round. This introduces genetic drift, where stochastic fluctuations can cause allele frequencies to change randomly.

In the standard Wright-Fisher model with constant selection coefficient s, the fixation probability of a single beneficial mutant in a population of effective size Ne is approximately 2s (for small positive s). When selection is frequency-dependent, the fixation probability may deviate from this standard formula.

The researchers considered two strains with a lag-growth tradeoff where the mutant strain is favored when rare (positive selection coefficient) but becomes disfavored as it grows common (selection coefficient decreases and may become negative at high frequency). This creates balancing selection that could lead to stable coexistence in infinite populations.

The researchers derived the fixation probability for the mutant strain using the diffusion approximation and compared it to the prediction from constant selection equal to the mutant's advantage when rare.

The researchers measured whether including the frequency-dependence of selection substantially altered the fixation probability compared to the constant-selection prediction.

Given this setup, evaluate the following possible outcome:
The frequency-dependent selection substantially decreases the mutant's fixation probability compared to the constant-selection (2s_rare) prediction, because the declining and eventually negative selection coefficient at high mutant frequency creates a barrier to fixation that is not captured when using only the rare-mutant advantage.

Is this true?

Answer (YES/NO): YES